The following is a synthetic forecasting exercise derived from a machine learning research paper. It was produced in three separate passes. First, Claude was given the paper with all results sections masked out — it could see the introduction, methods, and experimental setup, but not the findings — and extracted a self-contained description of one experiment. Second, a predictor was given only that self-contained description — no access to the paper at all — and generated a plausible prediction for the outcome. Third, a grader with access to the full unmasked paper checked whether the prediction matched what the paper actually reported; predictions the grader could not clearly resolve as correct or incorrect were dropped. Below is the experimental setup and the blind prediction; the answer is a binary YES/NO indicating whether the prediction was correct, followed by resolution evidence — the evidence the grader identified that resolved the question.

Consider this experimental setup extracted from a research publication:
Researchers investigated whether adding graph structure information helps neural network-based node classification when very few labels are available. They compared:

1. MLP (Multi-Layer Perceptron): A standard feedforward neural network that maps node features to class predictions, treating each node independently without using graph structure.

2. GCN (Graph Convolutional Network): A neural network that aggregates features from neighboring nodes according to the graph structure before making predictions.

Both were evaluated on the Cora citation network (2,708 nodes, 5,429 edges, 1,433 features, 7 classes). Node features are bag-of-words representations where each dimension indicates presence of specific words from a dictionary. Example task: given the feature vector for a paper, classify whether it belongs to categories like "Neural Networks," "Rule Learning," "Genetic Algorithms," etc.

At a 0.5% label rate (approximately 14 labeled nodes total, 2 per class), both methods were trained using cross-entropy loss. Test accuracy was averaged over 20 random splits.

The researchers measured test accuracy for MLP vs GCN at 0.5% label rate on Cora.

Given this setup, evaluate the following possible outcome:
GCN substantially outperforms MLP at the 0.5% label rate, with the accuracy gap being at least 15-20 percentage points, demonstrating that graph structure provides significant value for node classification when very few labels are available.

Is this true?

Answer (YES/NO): YES